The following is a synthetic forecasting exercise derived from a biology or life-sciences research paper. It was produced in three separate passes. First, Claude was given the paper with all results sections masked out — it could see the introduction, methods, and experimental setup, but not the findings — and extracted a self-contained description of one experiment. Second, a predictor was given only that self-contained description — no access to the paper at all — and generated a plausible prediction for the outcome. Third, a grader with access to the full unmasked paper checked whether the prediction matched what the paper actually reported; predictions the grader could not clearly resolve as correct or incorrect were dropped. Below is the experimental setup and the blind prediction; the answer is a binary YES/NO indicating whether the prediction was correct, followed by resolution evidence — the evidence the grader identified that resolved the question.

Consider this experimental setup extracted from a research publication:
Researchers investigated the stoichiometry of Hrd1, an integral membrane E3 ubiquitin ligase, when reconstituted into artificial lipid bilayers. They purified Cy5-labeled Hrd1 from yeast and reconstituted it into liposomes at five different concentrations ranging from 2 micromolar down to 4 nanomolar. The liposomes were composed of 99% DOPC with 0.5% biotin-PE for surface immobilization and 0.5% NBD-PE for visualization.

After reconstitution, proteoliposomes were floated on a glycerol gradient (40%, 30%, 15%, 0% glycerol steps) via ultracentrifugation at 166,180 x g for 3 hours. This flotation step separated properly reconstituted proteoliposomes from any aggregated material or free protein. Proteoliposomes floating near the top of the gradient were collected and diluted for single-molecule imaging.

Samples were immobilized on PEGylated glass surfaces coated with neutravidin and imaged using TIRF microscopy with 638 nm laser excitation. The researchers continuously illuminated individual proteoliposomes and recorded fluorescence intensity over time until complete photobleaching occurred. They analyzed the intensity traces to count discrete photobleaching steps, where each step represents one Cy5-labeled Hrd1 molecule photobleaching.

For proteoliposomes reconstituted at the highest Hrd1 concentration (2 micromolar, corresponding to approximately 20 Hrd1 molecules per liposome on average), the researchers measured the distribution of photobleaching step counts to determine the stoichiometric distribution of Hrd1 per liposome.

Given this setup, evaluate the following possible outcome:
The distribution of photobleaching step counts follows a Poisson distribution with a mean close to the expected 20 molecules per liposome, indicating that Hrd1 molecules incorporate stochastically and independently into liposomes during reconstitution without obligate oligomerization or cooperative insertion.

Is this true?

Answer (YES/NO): NO